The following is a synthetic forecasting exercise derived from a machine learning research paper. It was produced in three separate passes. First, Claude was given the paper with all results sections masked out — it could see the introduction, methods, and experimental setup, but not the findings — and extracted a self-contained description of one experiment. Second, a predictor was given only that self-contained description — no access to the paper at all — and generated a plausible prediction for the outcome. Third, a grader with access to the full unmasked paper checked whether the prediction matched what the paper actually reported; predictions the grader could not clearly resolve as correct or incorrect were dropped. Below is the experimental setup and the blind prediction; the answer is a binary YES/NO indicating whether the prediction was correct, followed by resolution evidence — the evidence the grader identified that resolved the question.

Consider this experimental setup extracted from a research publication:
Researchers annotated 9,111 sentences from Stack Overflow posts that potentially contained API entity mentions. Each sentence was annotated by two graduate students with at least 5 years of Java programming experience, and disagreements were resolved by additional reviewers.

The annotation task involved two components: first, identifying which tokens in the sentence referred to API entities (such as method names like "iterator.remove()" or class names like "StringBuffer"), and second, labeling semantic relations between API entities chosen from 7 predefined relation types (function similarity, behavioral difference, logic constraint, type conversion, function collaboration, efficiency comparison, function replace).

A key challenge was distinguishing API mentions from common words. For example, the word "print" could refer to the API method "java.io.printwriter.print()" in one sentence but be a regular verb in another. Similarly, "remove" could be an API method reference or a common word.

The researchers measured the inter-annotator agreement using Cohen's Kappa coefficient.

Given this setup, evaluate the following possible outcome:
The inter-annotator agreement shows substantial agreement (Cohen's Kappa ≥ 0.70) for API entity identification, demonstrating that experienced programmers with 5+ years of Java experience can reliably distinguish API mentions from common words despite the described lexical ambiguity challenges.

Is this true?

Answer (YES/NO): NO